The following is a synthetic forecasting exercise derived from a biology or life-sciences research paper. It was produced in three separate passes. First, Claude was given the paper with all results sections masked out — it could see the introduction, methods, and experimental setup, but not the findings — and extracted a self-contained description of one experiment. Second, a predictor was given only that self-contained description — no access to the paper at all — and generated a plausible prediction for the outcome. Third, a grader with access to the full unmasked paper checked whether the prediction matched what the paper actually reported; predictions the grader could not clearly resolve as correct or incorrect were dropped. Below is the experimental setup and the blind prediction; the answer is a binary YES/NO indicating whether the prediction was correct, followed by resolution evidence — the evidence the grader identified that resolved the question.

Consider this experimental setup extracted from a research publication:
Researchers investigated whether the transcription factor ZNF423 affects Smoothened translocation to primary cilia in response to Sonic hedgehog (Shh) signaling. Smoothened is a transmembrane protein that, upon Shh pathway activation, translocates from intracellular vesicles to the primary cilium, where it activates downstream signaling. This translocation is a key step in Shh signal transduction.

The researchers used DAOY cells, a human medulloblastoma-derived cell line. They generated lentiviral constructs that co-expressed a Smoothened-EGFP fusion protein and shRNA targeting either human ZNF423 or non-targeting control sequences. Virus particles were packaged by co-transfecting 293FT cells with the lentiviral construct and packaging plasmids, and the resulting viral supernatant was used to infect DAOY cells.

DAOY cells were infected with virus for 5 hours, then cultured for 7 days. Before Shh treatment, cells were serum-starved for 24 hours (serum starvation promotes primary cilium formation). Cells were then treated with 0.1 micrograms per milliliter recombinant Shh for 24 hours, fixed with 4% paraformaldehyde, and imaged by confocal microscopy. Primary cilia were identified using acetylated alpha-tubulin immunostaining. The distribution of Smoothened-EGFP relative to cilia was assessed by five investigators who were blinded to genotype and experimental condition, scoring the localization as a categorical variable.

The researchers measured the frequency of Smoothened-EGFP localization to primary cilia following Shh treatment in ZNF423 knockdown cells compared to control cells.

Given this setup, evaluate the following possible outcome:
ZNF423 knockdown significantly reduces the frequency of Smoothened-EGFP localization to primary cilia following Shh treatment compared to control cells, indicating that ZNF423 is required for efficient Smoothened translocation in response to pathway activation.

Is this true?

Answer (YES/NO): YES